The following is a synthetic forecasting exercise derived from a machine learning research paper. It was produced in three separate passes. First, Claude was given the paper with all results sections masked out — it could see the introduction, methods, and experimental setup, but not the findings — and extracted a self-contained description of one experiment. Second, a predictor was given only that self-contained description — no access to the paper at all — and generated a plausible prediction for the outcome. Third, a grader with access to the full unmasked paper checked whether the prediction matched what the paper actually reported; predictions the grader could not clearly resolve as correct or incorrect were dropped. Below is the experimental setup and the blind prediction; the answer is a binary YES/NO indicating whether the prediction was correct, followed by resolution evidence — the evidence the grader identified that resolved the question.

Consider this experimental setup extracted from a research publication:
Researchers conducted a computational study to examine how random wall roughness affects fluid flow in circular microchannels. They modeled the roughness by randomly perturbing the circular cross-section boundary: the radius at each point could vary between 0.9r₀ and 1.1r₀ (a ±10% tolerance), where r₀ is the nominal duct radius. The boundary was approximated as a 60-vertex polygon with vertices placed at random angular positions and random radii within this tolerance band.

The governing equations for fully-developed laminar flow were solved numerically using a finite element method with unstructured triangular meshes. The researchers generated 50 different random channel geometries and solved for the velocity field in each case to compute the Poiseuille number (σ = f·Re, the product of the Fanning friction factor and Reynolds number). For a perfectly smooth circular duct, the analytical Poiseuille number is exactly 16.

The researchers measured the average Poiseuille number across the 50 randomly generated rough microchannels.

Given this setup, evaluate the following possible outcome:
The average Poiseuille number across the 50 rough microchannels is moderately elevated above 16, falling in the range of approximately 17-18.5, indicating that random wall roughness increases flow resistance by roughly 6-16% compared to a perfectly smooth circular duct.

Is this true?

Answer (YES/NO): YES